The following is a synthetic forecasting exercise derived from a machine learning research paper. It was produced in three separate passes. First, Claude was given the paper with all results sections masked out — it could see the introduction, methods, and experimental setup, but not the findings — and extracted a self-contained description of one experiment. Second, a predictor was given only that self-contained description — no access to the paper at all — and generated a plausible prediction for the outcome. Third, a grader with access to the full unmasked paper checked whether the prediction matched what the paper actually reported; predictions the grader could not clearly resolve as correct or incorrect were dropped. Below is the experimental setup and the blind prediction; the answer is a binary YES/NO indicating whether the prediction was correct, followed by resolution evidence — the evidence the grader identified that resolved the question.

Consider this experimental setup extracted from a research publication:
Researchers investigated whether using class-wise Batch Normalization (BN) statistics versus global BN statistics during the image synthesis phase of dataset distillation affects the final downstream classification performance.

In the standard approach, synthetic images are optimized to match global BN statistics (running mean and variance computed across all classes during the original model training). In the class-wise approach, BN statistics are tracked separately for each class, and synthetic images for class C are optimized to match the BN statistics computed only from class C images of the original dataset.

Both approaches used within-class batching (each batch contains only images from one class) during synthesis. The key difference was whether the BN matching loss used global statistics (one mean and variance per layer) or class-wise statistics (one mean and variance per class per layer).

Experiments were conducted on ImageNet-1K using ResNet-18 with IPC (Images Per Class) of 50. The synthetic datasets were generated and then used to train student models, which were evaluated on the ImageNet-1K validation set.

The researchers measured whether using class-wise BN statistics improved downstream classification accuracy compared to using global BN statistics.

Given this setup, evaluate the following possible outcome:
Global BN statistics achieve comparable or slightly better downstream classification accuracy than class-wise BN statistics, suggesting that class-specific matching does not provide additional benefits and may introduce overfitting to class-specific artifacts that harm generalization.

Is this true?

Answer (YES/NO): NO